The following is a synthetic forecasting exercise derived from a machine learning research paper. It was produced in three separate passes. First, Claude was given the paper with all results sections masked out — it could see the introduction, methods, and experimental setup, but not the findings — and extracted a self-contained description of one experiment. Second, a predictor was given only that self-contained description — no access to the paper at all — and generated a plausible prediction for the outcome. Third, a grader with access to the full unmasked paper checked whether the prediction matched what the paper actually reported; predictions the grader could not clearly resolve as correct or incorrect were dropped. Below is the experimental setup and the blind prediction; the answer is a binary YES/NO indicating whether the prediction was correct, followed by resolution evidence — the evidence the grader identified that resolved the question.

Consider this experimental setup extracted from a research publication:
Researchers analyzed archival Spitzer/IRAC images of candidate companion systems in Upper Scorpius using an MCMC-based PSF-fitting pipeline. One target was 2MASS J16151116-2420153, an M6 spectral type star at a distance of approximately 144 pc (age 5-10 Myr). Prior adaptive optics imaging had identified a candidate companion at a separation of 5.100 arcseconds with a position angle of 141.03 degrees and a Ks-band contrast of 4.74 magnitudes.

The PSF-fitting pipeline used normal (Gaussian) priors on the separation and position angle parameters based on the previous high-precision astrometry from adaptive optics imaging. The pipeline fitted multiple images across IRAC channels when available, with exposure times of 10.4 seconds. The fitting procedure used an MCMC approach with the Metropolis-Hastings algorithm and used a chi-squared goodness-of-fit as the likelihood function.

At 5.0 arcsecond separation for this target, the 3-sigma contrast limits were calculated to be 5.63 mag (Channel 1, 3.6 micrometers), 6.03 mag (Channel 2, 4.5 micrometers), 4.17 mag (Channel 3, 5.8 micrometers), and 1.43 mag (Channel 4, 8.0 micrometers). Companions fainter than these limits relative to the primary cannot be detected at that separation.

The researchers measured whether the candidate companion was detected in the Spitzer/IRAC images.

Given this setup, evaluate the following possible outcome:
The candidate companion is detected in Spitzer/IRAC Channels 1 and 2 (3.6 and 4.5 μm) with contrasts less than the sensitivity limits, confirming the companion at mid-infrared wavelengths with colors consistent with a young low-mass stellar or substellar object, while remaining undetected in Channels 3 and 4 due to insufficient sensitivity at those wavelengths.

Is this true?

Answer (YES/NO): NO